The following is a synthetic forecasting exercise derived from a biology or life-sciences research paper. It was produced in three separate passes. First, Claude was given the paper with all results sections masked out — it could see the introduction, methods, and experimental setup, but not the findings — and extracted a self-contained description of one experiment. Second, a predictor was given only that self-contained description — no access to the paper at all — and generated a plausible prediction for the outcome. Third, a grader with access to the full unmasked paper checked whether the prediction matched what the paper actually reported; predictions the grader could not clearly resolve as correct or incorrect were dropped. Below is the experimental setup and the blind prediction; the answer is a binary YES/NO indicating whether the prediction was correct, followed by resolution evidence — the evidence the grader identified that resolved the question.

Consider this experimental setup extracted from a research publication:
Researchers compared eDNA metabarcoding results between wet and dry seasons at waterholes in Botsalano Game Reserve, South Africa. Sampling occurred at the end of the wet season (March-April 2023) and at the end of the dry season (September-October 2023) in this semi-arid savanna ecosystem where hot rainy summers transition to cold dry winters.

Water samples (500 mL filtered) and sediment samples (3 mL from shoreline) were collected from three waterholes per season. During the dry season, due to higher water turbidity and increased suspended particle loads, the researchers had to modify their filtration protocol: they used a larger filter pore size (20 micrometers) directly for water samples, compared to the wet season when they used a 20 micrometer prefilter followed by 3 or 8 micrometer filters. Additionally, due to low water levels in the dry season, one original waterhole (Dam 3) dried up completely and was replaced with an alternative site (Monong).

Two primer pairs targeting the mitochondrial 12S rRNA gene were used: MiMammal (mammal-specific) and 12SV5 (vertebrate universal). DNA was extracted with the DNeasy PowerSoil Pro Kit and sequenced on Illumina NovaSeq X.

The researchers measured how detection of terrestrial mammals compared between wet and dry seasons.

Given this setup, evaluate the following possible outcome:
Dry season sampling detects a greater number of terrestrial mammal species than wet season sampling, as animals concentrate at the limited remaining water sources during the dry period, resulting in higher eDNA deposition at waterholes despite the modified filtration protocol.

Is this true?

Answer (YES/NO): YES